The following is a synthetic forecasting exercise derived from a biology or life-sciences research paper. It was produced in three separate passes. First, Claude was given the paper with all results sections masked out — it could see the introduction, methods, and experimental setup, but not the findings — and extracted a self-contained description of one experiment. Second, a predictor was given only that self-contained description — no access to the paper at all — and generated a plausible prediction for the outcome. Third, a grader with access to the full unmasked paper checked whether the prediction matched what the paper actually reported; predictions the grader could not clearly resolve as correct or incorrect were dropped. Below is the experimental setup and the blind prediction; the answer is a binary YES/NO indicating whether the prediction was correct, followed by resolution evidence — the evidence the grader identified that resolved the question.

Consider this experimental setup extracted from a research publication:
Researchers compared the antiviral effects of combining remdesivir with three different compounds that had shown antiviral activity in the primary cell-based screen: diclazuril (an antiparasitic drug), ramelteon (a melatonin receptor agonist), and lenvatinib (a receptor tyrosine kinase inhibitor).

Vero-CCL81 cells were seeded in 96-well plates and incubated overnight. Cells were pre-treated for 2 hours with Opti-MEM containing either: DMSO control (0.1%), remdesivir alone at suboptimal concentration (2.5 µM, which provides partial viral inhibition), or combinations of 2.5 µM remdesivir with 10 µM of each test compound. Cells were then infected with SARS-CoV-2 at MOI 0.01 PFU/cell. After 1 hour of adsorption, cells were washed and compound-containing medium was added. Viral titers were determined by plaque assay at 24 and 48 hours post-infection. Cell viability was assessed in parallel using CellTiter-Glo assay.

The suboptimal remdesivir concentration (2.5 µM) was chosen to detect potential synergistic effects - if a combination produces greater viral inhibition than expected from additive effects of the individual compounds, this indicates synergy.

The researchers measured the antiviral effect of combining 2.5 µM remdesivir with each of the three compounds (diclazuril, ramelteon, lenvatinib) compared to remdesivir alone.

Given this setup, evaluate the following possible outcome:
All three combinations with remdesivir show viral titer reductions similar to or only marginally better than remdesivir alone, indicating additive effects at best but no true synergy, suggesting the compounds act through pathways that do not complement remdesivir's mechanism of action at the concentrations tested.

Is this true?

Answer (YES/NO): NO